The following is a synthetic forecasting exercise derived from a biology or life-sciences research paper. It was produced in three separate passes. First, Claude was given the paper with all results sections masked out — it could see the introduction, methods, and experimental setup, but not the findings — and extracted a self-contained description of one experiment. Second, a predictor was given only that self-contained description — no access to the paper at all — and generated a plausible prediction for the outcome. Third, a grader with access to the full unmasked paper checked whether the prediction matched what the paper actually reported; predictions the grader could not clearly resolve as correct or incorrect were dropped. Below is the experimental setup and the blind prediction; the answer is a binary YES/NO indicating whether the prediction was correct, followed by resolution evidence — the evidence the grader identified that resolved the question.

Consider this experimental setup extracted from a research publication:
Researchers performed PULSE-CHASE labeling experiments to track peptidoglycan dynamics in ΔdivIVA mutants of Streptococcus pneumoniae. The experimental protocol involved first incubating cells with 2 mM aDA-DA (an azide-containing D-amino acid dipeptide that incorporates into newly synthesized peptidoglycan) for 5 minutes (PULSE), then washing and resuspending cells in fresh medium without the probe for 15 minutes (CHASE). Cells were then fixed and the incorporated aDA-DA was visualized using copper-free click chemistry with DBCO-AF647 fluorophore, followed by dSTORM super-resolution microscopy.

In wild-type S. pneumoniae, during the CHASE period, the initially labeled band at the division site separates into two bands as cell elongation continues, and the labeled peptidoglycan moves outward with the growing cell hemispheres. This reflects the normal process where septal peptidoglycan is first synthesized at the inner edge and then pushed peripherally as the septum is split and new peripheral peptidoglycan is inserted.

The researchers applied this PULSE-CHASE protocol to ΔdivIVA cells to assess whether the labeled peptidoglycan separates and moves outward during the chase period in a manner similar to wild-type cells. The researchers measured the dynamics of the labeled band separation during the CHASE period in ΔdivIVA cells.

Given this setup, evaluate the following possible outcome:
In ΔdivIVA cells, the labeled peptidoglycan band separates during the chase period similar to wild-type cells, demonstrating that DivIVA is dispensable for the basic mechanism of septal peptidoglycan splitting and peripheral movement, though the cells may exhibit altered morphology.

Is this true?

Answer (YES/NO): NO